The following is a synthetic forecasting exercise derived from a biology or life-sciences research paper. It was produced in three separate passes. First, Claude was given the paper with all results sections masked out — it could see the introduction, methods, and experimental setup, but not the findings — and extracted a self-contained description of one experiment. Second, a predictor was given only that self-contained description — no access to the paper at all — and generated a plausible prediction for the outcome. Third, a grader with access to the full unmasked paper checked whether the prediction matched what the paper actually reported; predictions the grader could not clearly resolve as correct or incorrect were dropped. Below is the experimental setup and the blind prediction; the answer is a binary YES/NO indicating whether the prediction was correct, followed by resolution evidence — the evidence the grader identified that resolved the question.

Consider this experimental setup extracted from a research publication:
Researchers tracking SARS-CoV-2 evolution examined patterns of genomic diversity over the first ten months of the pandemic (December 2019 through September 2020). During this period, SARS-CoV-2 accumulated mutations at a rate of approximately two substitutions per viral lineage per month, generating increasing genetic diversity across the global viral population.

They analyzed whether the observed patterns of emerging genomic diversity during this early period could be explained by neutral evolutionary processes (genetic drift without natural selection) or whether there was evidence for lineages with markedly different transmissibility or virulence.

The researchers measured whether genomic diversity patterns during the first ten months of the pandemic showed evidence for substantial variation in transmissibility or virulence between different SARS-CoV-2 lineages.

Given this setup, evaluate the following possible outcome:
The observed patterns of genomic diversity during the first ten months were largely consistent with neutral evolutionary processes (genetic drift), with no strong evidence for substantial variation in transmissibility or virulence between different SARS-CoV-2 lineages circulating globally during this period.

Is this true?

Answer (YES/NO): YES